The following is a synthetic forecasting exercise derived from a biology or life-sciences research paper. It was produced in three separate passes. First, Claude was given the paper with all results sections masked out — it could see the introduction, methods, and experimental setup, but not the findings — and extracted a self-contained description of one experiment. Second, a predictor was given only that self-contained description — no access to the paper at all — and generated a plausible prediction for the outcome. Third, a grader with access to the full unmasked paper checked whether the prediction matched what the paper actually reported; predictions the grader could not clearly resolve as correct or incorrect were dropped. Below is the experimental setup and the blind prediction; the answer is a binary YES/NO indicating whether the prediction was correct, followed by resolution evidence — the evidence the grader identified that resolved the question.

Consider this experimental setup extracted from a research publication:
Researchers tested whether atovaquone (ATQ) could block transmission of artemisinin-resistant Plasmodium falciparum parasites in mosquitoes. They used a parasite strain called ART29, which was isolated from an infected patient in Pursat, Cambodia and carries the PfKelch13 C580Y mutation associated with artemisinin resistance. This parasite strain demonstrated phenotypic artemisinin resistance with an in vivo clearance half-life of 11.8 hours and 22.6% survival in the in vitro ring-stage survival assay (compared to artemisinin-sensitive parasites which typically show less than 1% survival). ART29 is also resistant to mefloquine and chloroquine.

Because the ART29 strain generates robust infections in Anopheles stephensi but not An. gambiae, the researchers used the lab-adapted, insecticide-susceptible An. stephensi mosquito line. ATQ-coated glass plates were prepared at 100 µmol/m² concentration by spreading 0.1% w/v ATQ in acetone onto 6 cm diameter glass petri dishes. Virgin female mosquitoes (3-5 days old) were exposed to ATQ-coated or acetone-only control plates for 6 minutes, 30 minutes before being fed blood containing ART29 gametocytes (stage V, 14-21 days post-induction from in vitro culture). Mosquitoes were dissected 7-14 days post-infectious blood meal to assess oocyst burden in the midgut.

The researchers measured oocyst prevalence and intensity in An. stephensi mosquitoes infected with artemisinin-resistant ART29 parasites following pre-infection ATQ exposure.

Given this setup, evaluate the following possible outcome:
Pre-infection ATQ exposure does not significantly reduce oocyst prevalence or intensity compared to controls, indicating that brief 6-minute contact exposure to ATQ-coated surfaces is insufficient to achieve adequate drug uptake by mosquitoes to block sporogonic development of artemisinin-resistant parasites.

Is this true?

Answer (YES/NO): NO